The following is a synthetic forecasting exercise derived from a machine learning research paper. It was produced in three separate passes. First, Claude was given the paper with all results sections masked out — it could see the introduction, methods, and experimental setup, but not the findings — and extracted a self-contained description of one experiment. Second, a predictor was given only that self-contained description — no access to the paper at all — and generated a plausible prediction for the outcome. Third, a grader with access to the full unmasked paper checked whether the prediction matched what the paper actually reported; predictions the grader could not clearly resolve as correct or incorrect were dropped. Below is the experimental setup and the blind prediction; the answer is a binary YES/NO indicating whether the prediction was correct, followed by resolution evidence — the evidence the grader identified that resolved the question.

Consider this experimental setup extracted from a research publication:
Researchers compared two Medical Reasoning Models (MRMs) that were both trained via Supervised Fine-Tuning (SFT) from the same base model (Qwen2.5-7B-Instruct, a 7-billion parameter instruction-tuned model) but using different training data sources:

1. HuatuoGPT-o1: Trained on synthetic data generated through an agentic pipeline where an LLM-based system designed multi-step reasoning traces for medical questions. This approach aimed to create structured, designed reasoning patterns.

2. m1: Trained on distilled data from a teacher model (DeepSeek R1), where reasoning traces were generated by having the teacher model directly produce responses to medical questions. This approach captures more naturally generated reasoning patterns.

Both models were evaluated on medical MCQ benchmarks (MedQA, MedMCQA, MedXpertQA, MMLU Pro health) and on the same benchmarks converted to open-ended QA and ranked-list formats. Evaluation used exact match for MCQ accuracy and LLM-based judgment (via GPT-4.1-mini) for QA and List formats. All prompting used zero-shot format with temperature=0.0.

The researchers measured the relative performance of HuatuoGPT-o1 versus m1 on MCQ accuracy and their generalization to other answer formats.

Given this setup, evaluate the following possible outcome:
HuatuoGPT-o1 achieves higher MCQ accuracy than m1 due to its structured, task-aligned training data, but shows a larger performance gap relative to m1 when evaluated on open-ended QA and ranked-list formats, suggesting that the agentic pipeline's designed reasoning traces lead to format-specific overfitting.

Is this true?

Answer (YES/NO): NO